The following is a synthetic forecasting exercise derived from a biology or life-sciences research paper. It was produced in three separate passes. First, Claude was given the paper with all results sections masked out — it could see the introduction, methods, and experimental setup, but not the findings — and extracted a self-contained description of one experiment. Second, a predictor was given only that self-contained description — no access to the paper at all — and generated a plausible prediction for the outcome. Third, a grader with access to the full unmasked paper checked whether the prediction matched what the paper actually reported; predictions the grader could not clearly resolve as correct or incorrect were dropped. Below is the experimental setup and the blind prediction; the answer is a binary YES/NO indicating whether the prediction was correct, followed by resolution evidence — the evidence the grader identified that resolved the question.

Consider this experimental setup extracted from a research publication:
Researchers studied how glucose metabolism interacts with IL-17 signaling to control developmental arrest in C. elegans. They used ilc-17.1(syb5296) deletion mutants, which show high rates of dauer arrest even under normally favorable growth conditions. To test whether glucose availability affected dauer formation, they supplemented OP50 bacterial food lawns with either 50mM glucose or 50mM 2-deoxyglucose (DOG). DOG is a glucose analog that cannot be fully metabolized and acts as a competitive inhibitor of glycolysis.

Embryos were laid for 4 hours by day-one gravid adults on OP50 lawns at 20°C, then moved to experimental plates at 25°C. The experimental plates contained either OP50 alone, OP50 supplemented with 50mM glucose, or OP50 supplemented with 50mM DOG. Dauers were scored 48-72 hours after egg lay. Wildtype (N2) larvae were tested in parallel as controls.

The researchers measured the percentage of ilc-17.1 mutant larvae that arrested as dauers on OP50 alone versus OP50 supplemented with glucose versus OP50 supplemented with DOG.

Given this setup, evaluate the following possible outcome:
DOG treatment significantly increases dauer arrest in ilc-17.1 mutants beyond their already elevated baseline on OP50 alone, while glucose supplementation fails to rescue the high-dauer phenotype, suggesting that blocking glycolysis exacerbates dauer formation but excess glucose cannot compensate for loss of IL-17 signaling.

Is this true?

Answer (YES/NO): NO